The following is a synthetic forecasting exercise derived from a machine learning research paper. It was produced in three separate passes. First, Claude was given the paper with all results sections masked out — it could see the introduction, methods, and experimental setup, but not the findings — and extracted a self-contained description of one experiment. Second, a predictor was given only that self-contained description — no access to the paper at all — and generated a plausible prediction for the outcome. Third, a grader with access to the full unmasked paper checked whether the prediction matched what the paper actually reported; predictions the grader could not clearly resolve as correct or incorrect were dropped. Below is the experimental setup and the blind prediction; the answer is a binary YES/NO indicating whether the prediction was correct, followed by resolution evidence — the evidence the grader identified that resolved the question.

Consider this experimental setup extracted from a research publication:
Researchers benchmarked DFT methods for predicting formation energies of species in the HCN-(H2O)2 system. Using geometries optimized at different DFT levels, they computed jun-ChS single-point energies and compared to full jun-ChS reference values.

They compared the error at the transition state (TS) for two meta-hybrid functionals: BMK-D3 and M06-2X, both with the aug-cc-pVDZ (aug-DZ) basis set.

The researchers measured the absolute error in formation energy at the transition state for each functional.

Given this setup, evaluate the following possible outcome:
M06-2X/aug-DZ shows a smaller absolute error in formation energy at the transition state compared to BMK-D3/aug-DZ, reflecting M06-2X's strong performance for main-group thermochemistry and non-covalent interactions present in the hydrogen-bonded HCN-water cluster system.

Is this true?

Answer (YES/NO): NO